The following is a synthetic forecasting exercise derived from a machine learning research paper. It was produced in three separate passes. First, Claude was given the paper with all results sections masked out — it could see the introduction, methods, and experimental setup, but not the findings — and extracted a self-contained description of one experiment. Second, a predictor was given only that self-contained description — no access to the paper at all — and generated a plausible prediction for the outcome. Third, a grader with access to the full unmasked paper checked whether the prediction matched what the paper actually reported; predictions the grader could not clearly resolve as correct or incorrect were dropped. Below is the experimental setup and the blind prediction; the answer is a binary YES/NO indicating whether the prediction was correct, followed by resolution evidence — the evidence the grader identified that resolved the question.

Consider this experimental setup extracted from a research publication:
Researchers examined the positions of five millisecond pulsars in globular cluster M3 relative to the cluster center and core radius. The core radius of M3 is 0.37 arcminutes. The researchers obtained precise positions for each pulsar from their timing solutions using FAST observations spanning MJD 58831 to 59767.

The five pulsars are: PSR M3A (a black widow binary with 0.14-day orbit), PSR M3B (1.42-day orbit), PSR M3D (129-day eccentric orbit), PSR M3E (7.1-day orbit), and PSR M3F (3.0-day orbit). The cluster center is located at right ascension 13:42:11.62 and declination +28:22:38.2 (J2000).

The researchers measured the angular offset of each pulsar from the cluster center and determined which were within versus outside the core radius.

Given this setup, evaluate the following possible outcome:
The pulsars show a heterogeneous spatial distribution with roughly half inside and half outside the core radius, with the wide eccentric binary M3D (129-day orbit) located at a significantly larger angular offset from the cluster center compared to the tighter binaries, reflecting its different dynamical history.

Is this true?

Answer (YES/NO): NO